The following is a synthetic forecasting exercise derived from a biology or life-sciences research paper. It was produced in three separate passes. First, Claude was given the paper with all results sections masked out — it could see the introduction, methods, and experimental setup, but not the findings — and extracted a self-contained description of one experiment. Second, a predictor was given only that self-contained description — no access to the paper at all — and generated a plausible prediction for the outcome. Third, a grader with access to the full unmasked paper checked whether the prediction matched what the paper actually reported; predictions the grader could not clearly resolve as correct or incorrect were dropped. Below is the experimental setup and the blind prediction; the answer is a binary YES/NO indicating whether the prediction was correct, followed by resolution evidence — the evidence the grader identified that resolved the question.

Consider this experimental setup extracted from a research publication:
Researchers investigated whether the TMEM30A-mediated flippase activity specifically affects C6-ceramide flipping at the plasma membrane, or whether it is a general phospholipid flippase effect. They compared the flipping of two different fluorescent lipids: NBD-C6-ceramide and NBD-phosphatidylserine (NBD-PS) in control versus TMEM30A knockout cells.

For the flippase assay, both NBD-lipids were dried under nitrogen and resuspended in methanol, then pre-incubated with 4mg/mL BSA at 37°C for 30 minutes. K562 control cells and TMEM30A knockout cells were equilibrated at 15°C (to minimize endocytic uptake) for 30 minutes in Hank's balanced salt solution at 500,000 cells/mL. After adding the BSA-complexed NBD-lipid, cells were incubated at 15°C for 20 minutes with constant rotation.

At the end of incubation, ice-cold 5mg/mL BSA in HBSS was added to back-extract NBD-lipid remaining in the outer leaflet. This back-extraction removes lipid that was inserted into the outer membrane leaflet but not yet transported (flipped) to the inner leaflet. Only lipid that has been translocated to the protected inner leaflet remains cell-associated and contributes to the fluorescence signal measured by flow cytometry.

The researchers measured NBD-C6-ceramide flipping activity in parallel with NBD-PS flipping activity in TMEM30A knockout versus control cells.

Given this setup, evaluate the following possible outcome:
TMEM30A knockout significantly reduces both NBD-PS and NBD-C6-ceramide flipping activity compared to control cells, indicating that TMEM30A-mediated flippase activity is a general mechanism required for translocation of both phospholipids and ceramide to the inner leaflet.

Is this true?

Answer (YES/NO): NO